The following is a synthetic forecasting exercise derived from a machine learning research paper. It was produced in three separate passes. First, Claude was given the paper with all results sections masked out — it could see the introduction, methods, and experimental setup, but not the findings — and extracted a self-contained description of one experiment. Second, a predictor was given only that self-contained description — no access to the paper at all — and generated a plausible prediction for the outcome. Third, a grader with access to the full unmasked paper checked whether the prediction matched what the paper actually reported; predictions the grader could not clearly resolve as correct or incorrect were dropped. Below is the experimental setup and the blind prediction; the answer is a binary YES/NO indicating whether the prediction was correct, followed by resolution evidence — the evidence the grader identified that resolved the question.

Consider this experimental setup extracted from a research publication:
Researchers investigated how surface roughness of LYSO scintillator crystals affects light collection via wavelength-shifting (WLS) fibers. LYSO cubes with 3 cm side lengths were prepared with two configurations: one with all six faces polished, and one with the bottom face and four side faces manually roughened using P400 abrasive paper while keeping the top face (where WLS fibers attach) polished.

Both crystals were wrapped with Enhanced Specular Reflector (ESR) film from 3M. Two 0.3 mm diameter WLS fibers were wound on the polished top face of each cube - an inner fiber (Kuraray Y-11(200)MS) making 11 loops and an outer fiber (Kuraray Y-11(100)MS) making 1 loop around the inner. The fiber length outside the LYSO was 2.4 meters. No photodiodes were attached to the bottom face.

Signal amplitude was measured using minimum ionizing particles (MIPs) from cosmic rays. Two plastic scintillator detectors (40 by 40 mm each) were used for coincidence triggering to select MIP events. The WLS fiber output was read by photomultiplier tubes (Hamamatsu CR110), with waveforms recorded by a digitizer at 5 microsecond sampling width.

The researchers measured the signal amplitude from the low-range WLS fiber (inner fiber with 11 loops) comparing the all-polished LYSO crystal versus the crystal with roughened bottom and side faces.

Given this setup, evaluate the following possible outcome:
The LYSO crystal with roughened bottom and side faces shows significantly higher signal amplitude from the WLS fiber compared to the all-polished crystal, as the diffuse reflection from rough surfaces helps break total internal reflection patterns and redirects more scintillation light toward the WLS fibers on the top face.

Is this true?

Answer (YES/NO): YES